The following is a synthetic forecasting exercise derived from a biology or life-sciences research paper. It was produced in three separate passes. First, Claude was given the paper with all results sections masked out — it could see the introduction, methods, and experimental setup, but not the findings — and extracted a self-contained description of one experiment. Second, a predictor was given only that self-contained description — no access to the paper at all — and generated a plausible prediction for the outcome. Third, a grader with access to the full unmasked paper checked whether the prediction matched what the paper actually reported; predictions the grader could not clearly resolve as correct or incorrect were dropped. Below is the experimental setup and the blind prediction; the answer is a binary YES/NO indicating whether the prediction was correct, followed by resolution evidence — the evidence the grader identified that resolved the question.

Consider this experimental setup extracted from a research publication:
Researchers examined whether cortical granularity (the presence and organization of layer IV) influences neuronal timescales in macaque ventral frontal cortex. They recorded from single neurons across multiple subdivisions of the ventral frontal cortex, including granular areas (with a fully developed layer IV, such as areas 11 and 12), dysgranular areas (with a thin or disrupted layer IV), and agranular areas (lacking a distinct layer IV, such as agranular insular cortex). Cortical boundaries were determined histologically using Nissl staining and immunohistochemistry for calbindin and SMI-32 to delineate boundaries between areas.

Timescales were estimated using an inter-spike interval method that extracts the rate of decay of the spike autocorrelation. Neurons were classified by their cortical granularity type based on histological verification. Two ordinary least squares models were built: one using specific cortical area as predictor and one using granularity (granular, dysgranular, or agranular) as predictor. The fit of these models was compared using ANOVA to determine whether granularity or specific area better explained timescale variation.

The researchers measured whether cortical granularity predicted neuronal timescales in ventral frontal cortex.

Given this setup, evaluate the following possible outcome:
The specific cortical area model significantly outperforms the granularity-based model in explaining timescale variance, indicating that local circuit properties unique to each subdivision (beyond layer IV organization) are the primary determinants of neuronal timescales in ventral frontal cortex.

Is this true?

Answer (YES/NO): NO